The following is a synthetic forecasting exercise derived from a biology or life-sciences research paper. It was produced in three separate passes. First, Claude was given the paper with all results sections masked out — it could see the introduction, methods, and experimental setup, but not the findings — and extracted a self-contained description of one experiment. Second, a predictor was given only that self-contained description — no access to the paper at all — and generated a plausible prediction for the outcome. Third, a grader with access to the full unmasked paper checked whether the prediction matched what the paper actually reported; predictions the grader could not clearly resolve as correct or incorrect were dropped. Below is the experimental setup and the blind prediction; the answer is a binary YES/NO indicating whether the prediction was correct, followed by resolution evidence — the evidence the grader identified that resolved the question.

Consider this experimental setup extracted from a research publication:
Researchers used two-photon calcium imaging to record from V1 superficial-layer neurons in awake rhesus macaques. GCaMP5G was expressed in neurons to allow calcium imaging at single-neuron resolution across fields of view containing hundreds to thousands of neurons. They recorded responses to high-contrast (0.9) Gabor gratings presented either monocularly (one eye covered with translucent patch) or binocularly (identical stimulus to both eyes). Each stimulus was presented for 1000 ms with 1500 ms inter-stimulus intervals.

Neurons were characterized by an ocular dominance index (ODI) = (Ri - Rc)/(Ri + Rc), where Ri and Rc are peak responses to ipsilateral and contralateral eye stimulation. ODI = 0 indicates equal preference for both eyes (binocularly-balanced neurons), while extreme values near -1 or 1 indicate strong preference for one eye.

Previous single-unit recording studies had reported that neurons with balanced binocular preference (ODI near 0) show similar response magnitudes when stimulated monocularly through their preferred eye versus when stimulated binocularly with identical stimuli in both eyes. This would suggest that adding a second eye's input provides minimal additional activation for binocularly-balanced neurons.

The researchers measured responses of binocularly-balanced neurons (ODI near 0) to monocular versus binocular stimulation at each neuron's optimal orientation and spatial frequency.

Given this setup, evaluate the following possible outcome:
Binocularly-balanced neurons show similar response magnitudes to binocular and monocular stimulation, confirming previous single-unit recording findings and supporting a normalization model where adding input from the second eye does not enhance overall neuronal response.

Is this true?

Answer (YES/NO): NO